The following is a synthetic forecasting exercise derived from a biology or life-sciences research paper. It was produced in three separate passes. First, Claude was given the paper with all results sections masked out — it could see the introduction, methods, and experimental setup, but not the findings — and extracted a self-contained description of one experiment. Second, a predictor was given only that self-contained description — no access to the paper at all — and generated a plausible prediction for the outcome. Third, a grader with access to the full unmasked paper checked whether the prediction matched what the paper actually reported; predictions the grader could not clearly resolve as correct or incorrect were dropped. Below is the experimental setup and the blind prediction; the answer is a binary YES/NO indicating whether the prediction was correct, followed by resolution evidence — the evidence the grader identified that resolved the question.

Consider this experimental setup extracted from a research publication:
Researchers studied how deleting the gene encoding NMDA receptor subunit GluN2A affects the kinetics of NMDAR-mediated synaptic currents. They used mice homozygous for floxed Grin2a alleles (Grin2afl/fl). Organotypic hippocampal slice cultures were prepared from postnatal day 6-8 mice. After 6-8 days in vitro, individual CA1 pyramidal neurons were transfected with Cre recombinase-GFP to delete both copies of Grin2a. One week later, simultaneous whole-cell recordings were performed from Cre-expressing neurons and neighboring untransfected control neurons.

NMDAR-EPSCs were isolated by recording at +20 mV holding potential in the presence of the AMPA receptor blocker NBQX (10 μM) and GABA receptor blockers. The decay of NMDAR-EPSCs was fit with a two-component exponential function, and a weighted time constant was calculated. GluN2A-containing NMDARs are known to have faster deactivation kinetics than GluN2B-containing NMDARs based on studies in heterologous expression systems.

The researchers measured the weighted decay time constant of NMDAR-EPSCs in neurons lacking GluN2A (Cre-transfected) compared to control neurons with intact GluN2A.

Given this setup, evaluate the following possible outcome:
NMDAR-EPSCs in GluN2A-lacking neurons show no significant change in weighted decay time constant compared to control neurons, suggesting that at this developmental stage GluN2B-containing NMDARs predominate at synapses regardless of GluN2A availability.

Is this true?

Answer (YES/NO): NO